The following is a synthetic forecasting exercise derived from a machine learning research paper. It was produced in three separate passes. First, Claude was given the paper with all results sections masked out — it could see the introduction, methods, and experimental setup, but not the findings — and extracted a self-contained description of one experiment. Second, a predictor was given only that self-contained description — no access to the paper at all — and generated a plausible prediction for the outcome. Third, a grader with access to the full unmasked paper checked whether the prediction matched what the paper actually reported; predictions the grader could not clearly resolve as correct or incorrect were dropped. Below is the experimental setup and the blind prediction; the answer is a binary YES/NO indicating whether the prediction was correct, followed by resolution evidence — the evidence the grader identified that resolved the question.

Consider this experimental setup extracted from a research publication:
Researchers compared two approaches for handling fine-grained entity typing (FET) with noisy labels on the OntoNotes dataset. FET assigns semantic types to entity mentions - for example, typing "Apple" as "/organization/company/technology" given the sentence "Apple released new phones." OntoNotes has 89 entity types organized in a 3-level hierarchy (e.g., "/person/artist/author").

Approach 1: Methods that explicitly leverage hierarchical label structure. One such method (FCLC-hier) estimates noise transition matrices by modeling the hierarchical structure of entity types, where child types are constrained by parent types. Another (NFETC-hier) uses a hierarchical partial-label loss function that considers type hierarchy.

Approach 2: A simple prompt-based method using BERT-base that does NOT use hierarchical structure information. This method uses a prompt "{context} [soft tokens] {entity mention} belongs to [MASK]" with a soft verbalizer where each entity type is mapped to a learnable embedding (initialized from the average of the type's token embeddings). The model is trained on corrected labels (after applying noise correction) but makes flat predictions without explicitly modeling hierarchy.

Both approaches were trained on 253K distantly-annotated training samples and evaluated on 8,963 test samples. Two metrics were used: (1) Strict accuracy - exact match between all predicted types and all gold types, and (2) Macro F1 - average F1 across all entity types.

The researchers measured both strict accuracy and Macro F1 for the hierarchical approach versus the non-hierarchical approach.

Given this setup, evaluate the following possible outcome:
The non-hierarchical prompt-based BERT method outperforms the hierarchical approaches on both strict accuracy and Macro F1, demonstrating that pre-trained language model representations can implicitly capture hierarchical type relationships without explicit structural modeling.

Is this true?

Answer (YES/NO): NO